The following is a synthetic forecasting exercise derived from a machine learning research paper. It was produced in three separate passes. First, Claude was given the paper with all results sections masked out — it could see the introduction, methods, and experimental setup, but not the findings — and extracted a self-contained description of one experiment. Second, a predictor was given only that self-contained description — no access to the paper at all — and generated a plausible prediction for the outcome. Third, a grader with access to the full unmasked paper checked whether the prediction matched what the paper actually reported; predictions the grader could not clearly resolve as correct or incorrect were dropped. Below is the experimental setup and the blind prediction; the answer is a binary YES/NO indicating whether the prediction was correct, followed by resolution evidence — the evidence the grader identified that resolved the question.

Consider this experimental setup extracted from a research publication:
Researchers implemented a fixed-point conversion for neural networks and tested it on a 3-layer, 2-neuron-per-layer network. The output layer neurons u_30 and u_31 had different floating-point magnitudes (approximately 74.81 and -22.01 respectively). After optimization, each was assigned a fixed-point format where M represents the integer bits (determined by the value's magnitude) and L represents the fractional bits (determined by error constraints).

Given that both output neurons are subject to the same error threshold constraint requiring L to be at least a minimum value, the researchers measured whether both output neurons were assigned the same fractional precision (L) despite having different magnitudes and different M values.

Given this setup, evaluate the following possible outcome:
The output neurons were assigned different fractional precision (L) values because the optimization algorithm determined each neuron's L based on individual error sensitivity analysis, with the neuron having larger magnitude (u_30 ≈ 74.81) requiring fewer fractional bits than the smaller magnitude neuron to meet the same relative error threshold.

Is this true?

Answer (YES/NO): NO